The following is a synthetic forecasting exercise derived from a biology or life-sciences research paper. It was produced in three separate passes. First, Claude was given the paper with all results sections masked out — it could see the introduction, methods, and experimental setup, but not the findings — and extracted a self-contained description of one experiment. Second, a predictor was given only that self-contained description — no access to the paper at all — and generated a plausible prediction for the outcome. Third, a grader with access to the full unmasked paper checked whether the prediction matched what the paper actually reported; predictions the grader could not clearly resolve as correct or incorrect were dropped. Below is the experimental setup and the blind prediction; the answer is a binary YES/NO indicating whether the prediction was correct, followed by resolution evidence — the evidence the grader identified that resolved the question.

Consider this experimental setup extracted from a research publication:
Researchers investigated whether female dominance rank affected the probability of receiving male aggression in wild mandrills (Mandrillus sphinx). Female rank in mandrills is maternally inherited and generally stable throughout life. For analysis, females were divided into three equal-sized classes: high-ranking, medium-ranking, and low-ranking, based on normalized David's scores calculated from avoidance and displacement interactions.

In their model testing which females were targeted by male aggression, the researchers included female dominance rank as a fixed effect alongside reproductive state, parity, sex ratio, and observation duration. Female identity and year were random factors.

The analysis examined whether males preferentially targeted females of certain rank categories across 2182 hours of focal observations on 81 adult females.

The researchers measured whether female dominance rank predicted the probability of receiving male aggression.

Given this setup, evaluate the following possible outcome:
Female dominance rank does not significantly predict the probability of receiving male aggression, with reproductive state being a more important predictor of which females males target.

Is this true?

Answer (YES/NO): NO